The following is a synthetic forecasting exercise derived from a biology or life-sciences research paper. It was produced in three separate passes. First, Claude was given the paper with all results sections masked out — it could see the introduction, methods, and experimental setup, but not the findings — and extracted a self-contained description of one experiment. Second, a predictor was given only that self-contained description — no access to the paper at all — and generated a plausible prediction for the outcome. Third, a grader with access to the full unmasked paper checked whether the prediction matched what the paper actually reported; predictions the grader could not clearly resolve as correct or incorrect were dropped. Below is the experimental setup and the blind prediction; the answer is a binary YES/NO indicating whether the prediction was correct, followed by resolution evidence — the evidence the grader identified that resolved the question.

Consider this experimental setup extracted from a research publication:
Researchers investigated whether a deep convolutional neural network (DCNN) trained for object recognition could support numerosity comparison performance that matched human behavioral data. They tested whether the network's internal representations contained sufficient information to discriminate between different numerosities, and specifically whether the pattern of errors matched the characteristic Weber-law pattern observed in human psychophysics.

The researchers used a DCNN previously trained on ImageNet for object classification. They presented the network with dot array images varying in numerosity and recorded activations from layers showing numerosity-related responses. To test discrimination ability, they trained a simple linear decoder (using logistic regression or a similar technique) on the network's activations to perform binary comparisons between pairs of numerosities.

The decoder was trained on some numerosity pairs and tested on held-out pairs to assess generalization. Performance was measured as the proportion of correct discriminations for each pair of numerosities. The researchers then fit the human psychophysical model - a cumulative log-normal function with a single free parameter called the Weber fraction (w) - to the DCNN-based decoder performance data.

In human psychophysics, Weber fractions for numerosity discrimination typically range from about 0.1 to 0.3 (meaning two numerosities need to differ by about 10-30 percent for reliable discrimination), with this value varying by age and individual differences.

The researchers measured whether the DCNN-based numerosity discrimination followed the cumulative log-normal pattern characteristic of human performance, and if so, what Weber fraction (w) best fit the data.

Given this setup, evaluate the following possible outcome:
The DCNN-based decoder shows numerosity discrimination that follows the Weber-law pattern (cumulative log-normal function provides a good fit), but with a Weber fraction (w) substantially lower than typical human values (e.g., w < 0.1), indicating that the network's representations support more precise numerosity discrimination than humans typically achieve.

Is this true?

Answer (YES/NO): NO